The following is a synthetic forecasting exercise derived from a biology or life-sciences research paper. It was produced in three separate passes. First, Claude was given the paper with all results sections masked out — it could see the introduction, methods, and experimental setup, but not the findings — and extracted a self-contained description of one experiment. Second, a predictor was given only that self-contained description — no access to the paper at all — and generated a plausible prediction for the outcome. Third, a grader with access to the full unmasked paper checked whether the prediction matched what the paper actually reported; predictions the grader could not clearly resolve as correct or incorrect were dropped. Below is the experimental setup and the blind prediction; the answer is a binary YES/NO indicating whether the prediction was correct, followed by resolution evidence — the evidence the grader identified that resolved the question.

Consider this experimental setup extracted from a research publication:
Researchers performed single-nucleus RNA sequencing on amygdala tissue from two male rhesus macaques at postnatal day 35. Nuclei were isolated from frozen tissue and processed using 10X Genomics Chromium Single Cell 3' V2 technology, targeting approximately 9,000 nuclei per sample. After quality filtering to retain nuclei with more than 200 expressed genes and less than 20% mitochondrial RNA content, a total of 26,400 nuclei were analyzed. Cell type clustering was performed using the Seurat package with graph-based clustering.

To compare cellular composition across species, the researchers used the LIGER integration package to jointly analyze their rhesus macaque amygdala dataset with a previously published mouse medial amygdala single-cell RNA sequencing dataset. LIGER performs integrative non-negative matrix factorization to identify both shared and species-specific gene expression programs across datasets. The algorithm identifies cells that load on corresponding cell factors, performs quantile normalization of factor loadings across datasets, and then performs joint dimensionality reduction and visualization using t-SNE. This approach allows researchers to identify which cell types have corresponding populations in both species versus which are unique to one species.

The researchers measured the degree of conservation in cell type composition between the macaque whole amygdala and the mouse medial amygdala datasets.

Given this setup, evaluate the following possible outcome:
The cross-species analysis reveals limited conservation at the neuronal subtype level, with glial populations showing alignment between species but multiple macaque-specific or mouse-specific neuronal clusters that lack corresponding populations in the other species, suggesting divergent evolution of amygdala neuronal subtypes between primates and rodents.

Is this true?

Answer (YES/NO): NO